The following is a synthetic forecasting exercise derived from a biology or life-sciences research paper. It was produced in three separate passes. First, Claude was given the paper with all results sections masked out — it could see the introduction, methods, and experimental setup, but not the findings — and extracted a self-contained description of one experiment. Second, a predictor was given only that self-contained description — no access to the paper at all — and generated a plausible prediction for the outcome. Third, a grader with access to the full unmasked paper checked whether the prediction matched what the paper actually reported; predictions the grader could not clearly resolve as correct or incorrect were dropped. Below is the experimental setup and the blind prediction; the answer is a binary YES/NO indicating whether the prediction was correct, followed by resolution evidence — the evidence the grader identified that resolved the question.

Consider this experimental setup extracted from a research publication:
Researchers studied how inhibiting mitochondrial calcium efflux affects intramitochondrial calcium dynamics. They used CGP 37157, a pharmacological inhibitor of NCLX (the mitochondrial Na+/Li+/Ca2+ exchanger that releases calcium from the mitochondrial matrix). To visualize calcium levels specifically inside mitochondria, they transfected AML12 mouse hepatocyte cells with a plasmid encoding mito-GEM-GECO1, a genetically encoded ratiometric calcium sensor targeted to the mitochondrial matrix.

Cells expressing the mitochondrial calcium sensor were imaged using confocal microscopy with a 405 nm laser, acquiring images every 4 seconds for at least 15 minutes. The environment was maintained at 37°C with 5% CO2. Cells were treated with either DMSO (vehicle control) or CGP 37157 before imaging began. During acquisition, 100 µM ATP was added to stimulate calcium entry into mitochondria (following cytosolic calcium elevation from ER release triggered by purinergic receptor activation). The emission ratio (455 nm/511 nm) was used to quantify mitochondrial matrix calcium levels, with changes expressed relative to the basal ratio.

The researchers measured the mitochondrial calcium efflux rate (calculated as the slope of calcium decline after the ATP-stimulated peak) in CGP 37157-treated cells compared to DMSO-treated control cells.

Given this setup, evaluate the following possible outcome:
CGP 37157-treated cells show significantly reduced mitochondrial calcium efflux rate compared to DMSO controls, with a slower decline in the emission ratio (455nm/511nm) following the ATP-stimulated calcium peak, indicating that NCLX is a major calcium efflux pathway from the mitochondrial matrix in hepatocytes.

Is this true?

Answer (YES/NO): YES